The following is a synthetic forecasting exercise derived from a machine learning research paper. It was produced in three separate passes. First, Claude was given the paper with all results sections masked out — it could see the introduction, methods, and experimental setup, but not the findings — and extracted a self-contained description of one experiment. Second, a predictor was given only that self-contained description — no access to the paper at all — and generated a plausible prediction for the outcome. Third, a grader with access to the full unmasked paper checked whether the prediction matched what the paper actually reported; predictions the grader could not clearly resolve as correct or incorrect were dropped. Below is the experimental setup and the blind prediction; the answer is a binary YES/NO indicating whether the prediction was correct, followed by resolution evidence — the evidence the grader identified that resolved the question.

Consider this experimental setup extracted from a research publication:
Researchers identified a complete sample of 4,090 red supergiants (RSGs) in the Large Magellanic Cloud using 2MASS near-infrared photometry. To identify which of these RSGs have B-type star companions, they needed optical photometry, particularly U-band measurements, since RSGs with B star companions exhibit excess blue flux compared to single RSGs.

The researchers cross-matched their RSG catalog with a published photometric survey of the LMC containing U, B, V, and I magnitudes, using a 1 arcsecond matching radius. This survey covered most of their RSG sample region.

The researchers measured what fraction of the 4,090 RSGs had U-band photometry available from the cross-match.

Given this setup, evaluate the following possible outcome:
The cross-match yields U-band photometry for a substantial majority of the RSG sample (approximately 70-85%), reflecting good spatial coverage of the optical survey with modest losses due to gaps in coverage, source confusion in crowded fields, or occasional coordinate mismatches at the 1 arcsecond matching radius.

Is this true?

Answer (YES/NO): NO